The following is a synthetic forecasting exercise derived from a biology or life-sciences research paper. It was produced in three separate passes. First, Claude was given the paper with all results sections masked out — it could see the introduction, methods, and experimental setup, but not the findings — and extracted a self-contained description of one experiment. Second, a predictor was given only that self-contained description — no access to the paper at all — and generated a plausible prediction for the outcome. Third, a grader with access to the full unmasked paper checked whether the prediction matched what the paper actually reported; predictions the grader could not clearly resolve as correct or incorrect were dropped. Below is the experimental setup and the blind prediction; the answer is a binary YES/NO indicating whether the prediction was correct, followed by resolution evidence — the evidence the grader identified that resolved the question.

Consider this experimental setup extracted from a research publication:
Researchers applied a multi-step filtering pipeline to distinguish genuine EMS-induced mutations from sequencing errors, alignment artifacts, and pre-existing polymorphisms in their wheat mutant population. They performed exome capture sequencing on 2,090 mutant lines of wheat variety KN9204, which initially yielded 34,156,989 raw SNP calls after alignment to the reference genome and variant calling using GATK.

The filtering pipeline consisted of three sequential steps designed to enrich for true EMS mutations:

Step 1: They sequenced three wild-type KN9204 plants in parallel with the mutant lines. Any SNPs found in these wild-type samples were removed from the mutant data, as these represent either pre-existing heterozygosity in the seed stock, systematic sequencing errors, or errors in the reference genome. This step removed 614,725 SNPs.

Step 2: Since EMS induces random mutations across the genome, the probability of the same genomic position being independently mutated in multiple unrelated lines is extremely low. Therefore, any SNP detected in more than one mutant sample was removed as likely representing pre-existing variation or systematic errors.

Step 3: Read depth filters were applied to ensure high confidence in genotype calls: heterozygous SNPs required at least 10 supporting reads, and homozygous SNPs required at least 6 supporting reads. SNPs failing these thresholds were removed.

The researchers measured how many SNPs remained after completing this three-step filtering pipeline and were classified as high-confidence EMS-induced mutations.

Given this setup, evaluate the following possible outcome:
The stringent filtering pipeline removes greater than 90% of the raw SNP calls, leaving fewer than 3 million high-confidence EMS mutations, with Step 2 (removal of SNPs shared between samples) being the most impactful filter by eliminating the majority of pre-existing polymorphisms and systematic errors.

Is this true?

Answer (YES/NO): YES